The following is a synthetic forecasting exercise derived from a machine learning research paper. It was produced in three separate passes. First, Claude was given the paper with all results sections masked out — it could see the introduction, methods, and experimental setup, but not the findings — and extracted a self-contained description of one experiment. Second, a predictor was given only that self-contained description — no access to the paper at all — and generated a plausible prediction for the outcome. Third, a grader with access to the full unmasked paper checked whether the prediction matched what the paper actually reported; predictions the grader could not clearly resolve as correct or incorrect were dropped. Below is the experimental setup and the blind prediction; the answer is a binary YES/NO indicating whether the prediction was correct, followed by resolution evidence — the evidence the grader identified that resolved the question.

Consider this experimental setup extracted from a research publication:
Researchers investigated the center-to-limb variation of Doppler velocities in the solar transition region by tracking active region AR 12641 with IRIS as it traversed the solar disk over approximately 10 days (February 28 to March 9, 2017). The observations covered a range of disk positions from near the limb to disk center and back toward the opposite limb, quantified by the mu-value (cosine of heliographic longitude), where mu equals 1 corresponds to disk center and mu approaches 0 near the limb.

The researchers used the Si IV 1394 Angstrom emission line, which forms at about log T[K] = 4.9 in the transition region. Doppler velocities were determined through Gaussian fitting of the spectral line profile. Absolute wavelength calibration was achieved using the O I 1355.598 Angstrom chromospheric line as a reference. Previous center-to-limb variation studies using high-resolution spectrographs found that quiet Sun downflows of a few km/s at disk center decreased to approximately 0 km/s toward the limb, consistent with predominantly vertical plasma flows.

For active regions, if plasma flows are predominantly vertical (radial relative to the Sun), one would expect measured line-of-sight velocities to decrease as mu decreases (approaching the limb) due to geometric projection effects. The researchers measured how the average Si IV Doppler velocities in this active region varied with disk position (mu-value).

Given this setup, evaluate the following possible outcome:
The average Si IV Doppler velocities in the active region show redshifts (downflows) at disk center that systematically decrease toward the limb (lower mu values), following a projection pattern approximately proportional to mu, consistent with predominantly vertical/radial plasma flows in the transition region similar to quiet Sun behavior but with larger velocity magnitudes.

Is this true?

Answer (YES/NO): NO